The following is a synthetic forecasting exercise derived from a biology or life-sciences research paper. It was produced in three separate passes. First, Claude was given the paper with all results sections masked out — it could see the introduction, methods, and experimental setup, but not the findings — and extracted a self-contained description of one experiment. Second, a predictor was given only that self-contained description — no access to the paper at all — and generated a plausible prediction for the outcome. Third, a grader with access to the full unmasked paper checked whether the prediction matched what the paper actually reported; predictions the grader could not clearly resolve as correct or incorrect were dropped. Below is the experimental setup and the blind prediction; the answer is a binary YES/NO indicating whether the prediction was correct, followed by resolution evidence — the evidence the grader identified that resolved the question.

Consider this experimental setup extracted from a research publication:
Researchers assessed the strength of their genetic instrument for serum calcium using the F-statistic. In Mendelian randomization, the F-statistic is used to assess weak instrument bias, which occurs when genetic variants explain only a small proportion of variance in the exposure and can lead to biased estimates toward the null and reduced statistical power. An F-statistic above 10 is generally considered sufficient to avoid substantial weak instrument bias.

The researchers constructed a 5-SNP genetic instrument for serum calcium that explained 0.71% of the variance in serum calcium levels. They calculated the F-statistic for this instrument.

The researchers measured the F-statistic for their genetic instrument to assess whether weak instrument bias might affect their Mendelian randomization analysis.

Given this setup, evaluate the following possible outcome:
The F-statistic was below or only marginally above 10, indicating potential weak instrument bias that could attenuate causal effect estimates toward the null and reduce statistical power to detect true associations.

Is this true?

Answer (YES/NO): NO